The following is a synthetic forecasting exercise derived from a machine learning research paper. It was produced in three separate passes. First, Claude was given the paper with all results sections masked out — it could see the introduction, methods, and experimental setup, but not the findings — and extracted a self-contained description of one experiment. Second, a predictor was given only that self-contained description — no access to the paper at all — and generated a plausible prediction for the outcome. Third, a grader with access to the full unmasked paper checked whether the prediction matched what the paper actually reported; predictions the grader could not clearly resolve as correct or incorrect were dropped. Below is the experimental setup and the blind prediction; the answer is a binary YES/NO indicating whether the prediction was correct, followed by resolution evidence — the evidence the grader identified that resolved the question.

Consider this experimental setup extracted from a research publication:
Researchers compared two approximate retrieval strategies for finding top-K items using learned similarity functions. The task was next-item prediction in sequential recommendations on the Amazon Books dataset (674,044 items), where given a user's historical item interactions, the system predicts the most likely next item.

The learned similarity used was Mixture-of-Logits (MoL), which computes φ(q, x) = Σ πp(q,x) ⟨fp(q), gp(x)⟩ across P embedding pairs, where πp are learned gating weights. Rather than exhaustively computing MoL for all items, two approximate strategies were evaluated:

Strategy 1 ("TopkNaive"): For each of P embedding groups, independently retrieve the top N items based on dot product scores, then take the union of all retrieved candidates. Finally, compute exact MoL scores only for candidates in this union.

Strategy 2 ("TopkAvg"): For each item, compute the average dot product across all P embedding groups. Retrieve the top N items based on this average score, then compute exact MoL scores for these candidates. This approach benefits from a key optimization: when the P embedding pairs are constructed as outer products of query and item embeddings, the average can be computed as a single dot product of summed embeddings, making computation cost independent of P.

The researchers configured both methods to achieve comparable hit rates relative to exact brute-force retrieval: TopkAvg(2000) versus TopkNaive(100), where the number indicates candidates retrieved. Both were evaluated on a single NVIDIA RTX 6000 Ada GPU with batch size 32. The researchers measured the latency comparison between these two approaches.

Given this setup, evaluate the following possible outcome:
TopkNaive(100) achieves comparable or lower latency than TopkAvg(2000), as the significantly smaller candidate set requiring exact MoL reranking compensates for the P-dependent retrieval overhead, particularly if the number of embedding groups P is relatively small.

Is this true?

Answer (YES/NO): NO